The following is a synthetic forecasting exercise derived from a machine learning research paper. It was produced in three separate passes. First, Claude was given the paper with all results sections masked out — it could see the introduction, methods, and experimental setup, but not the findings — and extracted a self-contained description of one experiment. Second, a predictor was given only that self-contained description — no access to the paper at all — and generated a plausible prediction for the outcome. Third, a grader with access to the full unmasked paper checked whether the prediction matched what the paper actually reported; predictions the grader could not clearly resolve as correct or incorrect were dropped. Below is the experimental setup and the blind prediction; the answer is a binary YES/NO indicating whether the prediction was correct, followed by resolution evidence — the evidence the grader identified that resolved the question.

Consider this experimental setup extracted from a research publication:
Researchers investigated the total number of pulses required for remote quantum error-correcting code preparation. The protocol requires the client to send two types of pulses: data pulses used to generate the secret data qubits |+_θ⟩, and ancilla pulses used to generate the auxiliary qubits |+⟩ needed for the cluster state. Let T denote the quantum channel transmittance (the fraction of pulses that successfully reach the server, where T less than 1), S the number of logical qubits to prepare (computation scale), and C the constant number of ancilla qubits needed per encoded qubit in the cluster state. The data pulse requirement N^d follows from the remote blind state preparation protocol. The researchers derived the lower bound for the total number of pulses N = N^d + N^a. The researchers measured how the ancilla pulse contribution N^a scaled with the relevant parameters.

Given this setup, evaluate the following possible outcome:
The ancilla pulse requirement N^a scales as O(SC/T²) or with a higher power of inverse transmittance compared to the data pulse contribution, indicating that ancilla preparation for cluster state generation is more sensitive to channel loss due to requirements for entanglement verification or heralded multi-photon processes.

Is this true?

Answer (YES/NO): NO